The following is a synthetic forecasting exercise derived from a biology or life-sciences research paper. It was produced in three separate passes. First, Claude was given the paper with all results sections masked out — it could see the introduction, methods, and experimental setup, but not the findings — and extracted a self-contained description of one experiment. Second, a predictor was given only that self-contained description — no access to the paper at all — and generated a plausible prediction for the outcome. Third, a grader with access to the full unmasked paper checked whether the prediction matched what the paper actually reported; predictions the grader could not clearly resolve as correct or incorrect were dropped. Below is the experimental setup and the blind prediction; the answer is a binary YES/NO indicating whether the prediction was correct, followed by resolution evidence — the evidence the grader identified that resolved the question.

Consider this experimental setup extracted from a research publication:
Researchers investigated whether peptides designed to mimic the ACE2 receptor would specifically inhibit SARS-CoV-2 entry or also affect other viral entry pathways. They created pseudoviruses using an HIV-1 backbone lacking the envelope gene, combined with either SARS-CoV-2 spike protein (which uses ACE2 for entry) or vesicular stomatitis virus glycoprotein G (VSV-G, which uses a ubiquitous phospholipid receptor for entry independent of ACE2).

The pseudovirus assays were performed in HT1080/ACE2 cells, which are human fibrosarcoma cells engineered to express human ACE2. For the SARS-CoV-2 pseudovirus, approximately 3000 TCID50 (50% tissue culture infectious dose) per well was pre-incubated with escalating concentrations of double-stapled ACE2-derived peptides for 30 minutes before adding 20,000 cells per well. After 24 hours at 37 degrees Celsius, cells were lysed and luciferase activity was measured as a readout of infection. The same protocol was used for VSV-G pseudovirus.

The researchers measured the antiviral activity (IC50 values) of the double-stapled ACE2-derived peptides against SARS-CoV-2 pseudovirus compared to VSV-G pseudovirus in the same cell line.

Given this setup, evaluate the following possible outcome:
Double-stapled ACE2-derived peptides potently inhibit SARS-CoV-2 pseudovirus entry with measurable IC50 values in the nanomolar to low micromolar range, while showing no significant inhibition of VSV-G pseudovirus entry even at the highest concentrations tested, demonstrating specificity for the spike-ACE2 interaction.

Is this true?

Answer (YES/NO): YES